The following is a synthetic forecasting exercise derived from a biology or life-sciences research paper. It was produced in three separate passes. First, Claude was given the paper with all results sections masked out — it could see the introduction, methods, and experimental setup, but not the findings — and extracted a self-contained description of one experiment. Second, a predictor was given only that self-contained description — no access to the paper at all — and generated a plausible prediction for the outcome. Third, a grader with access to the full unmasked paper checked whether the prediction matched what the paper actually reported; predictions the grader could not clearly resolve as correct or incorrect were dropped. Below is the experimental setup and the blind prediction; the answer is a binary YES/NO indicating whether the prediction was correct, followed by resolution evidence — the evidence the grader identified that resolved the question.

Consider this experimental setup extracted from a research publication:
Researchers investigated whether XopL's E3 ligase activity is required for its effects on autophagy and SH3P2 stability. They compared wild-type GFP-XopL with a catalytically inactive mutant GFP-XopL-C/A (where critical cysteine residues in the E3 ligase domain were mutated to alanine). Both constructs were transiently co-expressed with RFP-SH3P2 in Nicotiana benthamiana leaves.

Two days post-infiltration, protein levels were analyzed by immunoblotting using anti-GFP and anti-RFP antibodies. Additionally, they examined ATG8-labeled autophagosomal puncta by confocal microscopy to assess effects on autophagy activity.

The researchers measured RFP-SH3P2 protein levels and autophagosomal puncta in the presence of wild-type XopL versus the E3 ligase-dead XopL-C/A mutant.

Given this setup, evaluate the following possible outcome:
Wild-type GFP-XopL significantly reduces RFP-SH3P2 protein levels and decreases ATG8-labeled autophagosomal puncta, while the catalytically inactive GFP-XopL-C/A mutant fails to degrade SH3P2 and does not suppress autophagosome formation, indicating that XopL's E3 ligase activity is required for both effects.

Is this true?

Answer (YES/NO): NO